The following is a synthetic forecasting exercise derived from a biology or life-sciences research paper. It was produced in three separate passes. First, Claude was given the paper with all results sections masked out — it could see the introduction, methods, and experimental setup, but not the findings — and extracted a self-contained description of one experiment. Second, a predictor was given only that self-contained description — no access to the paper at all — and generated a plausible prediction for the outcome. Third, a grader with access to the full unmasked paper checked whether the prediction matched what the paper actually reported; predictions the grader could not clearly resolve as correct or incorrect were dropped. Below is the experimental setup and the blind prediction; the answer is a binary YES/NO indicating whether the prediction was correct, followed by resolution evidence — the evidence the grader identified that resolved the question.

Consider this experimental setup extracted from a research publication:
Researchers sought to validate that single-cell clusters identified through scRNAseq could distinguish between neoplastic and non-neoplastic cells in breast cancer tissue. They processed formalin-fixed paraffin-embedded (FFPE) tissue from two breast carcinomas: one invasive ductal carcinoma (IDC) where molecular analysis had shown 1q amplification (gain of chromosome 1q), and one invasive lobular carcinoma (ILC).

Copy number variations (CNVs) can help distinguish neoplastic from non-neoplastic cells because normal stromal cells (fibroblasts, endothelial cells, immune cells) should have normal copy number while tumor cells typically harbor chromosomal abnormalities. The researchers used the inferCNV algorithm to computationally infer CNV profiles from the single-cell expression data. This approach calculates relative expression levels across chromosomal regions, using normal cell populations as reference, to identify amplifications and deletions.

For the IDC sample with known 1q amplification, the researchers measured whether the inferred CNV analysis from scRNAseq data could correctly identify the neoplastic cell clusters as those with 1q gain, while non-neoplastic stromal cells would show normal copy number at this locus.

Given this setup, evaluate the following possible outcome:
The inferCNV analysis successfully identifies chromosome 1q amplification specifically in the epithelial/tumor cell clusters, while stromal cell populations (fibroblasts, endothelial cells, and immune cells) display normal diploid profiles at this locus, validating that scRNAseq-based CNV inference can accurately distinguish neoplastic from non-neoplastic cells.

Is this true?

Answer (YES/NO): NO